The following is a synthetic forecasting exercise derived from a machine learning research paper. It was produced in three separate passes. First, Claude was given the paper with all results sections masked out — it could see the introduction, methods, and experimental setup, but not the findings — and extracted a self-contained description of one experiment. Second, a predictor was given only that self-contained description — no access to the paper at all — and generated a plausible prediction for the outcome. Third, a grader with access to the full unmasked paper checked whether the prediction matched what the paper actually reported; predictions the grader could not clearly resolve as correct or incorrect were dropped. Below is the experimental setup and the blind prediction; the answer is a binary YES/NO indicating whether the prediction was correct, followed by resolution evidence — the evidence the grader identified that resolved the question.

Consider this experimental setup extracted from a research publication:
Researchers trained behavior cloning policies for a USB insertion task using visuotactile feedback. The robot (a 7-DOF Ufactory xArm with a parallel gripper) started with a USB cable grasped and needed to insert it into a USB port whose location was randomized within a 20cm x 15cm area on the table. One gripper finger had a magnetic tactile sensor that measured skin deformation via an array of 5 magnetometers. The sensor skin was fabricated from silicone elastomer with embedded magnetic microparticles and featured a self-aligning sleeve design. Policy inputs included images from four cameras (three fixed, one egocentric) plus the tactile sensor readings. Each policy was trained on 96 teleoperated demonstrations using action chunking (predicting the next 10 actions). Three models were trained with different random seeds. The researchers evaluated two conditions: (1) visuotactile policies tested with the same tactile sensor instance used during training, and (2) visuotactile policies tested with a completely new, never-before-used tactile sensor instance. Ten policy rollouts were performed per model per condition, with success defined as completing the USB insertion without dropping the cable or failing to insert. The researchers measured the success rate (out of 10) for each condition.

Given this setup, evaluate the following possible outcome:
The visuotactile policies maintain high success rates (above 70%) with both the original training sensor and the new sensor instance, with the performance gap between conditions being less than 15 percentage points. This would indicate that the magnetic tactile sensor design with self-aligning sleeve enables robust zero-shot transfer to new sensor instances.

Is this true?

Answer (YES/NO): NO